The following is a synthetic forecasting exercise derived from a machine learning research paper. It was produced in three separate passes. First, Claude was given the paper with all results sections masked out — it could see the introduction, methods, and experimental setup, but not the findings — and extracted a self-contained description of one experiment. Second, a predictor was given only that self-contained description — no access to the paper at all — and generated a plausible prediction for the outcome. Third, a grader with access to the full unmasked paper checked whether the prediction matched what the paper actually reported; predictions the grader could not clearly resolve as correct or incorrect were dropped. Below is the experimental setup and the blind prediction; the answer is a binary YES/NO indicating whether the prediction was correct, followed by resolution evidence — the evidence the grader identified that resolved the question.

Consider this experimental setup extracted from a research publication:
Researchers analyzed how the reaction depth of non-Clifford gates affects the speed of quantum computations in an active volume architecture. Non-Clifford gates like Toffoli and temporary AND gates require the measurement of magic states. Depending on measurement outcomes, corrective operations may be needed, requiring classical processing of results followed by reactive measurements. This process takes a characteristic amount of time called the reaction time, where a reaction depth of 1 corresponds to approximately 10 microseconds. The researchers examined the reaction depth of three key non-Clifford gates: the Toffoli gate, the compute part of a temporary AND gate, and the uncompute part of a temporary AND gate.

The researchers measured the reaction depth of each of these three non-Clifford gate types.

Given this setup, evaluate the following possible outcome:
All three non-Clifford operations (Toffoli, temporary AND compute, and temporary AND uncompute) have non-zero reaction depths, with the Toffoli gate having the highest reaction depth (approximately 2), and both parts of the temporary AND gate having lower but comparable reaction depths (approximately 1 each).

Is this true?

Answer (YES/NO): NO